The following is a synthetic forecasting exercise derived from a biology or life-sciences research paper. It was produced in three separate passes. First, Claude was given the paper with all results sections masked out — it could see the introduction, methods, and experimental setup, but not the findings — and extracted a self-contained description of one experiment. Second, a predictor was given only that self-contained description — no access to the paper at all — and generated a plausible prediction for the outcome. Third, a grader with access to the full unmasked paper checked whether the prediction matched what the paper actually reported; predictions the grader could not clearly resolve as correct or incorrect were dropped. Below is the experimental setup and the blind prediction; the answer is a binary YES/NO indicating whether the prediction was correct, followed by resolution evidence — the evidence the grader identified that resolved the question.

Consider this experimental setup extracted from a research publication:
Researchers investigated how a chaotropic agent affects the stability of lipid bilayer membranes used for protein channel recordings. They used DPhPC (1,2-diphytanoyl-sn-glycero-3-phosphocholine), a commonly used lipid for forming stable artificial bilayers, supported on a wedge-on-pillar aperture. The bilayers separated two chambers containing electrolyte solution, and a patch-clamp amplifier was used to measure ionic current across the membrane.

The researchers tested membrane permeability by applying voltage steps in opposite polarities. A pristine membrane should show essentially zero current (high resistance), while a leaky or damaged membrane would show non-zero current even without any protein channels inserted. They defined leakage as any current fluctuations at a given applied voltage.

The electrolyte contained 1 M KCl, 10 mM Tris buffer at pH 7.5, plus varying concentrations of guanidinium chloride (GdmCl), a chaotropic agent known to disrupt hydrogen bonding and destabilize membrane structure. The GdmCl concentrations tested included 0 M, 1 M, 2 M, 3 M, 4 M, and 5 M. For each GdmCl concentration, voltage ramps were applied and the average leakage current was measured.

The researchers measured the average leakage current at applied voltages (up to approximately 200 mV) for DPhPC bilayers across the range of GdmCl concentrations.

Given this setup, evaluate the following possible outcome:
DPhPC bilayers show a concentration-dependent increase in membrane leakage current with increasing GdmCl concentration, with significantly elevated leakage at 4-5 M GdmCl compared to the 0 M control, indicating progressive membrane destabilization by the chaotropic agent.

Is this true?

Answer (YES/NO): YES